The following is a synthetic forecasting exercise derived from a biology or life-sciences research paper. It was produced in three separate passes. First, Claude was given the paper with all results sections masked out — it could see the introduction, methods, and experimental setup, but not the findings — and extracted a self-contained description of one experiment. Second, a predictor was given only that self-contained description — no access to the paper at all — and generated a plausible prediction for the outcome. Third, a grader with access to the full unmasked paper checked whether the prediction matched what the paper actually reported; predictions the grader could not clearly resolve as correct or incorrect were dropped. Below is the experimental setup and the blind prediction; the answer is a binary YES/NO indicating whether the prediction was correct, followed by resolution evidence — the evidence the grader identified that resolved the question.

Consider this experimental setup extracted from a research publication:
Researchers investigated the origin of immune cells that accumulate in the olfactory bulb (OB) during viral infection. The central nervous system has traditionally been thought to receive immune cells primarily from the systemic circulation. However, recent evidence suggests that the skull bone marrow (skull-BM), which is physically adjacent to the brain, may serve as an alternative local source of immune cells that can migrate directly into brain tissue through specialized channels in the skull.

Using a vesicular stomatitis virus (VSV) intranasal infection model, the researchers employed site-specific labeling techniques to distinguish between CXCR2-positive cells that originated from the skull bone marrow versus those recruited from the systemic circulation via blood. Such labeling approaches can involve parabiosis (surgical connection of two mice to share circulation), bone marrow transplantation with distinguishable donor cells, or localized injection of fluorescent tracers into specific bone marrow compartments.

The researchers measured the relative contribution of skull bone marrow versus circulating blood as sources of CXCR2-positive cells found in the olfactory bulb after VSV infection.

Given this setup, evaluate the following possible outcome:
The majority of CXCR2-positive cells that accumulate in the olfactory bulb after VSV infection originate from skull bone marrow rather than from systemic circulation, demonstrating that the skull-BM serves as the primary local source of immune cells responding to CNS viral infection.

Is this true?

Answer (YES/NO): NO